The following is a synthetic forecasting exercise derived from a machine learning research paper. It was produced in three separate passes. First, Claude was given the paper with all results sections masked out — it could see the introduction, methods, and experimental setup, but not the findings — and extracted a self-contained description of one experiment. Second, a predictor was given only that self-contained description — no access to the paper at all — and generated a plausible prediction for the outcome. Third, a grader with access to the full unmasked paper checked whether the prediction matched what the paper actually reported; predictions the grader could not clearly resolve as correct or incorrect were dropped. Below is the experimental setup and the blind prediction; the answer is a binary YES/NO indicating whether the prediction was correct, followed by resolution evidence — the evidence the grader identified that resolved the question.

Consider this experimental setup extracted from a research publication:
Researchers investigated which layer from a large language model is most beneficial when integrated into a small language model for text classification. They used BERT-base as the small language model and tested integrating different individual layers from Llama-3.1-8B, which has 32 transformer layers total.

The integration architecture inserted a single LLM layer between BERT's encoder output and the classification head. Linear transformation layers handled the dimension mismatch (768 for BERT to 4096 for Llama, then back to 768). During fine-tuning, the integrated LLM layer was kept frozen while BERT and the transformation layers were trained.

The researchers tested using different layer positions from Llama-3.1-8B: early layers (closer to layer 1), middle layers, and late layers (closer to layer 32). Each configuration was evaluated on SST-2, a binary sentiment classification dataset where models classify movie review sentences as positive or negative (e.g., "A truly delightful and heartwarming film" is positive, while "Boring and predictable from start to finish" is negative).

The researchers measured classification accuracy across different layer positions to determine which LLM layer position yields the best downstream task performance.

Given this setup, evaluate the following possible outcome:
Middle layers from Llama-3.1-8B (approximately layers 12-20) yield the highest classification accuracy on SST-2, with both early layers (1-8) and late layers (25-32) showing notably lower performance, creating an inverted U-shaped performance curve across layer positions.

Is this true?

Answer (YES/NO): NO